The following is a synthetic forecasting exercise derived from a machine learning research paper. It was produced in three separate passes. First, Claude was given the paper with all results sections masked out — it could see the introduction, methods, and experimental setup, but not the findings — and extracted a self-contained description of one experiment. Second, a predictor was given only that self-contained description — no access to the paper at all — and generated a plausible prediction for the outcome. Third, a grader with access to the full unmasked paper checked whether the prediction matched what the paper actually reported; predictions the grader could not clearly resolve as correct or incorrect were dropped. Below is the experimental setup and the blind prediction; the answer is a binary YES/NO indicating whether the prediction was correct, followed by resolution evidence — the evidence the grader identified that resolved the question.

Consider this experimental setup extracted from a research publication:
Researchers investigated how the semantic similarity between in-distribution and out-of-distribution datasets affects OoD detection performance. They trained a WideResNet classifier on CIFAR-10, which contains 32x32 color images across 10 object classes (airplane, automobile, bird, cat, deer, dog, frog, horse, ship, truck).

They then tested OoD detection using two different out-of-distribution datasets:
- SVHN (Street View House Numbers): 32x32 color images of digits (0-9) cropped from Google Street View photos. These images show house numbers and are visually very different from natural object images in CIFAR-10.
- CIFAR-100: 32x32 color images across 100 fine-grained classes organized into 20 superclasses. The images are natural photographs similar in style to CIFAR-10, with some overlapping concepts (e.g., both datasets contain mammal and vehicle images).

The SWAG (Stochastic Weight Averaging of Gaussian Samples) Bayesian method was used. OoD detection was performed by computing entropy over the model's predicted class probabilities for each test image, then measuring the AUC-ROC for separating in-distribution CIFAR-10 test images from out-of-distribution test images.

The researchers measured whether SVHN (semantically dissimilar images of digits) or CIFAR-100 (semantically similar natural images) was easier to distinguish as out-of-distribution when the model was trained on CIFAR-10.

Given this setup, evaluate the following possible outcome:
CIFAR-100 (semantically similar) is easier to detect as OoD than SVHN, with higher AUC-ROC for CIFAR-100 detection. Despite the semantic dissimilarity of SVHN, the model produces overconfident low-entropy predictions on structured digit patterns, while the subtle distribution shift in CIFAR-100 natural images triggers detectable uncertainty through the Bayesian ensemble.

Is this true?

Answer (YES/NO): NO